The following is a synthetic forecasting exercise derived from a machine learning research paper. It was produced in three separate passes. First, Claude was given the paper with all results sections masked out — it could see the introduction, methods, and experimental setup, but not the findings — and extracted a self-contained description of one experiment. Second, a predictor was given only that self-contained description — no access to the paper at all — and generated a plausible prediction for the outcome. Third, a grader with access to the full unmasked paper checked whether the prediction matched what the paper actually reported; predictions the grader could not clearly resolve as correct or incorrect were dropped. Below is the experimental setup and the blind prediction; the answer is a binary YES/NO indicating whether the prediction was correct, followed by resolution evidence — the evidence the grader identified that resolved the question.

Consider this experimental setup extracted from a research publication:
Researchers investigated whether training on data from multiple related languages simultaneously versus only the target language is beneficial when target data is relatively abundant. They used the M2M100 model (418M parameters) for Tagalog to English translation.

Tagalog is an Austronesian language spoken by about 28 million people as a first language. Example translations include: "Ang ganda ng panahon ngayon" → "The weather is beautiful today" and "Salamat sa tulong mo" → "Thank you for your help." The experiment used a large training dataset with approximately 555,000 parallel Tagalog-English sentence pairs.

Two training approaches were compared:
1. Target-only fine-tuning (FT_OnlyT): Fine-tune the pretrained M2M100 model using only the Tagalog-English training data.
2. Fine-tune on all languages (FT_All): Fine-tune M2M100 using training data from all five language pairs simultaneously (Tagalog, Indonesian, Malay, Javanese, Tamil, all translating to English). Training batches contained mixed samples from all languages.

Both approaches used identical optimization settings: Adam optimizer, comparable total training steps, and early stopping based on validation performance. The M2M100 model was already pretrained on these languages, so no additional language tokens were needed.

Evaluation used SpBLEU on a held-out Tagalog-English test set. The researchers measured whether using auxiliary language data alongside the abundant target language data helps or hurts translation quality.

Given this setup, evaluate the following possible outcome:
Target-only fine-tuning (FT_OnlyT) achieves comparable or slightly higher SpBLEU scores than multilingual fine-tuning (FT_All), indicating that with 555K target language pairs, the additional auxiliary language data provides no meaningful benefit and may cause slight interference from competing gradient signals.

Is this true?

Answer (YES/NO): NO